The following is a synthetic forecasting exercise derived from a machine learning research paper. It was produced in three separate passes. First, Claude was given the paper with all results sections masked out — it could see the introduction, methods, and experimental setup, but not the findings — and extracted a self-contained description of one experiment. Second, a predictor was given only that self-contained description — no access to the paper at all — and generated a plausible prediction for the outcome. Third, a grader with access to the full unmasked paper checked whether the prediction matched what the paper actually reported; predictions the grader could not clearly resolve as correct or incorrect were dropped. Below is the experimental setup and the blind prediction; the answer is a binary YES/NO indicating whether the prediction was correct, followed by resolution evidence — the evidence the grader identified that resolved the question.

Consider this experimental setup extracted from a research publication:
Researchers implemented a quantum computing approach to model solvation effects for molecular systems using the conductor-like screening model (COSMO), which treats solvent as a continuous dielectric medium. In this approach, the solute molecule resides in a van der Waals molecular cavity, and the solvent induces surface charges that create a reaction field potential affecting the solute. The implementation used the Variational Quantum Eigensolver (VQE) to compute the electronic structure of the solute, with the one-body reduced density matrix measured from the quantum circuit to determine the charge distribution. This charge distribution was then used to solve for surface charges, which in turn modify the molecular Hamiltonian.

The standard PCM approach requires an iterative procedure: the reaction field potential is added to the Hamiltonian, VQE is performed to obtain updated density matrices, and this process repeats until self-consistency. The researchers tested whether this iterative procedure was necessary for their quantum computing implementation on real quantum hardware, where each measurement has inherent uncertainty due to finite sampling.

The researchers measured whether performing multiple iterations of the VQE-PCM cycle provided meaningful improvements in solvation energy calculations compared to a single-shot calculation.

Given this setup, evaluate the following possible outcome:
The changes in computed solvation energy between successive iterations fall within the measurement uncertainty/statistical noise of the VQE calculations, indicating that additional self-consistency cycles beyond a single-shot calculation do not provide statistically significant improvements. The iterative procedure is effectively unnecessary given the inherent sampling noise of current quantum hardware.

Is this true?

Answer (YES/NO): YES